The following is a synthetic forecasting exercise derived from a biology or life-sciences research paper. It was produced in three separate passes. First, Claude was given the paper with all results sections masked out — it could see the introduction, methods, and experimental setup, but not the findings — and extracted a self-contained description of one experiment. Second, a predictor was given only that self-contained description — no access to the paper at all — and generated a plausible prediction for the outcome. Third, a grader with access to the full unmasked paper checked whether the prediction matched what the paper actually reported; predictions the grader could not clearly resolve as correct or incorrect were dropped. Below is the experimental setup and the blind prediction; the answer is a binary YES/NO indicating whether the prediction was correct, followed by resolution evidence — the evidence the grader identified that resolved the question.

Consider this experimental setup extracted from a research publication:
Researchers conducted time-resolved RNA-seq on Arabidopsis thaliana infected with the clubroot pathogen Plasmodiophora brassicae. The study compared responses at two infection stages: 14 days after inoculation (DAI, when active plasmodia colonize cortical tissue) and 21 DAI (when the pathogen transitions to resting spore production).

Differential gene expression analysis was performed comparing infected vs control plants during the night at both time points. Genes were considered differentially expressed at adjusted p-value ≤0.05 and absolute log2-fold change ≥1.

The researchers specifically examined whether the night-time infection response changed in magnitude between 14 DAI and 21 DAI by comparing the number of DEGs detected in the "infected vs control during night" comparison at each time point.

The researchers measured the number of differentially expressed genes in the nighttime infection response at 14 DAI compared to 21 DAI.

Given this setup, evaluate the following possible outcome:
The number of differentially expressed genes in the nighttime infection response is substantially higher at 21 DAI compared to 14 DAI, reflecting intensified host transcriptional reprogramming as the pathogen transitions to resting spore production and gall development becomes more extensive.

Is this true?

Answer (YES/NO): YES